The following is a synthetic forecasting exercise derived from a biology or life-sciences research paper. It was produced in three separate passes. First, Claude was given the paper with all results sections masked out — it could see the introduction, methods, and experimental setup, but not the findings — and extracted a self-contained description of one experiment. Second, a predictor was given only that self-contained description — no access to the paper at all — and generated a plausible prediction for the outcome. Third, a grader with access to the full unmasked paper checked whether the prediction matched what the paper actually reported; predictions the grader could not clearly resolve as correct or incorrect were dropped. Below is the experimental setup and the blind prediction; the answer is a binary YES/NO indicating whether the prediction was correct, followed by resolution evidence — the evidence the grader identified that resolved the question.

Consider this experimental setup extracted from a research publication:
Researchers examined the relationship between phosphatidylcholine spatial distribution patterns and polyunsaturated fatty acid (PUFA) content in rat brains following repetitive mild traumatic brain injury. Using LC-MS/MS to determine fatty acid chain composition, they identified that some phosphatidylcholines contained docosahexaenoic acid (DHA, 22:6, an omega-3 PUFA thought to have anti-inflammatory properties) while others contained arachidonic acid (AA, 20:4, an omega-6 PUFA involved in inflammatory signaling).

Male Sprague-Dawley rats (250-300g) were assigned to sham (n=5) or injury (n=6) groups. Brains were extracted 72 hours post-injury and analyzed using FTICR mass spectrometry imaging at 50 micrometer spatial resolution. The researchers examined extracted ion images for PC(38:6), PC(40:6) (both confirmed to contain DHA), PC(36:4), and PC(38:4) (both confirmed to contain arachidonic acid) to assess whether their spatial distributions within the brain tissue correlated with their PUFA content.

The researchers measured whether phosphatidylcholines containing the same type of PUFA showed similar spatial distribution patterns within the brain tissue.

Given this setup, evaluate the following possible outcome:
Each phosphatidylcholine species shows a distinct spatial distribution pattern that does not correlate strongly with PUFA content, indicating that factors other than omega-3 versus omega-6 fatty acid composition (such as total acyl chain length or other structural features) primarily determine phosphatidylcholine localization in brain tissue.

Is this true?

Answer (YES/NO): NO